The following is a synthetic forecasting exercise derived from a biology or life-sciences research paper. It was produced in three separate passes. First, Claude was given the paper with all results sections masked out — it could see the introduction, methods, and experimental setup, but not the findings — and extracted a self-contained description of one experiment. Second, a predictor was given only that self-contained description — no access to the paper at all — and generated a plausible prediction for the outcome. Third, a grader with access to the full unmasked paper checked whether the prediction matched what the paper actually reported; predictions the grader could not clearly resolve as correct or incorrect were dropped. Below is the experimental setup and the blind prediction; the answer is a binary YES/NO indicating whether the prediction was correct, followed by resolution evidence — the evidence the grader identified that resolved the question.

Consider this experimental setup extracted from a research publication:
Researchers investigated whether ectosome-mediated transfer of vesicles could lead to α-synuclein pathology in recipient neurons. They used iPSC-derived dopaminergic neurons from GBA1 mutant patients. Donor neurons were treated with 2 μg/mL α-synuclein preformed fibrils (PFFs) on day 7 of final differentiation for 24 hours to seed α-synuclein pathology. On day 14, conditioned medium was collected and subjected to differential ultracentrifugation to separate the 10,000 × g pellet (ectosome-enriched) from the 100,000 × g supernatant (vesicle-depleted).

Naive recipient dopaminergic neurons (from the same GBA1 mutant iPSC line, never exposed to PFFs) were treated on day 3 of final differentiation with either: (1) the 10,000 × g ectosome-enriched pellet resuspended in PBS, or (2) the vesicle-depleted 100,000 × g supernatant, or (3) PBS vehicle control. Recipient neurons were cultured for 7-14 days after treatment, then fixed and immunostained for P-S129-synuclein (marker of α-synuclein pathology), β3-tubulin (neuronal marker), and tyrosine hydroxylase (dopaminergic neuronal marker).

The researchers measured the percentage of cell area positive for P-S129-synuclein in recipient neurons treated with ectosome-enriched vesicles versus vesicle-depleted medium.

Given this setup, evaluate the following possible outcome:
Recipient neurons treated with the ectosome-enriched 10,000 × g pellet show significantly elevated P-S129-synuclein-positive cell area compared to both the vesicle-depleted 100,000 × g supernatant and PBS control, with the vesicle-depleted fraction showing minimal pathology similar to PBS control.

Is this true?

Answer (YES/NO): YES